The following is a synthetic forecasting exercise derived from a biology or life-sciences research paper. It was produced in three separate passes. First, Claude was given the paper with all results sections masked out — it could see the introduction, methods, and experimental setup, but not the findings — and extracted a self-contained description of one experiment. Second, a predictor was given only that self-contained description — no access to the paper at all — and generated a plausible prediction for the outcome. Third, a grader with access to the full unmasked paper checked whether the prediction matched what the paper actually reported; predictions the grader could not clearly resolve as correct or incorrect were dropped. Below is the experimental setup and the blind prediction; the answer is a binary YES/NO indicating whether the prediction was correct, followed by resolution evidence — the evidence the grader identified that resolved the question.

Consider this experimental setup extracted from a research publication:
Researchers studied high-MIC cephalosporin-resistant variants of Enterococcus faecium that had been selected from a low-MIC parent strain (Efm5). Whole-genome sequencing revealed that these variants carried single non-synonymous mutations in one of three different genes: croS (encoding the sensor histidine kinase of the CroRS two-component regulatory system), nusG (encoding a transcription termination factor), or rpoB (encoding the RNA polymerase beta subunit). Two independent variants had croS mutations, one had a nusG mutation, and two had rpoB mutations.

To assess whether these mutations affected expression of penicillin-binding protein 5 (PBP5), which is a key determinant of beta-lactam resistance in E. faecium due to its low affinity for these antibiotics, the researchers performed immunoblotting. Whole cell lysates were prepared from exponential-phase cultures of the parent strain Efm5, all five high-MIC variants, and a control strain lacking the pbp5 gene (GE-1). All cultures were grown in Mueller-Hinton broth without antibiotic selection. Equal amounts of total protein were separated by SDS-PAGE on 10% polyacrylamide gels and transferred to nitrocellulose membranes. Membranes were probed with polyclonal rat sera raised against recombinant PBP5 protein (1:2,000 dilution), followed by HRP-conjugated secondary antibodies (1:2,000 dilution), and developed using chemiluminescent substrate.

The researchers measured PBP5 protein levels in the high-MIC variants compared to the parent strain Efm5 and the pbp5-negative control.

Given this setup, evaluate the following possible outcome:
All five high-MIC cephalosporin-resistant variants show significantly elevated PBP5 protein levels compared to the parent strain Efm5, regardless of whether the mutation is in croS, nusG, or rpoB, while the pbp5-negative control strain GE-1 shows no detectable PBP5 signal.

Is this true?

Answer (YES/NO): YES